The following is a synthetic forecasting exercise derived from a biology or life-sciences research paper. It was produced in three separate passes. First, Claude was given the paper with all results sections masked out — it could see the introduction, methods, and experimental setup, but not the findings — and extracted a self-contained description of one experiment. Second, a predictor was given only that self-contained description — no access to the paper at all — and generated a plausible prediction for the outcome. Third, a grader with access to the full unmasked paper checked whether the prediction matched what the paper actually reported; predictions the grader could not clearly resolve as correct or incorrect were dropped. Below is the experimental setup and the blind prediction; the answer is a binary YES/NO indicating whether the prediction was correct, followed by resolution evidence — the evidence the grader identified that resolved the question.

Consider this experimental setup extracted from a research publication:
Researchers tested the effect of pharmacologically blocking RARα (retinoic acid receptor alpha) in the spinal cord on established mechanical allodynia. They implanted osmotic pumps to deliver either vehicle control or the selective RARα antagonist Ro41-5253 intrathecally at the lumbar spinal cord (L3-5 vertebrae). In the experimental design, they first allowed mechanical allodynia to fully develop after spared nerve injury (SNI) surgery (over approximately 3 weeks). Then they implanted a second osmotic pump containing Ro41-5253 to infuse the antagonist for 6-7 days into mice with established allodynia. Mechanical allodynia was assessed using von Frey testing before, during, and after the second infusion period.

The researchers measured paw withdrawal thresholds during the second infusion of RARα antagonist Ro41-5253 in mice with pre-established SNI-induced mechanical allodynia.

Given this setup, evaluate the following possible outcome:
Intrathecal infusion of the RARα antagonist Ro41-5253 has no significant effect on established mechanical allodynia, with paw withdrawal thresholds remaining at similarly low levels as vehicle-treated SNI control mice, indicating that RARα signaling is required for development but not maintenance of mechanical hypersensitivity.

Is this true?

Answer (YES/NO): YES